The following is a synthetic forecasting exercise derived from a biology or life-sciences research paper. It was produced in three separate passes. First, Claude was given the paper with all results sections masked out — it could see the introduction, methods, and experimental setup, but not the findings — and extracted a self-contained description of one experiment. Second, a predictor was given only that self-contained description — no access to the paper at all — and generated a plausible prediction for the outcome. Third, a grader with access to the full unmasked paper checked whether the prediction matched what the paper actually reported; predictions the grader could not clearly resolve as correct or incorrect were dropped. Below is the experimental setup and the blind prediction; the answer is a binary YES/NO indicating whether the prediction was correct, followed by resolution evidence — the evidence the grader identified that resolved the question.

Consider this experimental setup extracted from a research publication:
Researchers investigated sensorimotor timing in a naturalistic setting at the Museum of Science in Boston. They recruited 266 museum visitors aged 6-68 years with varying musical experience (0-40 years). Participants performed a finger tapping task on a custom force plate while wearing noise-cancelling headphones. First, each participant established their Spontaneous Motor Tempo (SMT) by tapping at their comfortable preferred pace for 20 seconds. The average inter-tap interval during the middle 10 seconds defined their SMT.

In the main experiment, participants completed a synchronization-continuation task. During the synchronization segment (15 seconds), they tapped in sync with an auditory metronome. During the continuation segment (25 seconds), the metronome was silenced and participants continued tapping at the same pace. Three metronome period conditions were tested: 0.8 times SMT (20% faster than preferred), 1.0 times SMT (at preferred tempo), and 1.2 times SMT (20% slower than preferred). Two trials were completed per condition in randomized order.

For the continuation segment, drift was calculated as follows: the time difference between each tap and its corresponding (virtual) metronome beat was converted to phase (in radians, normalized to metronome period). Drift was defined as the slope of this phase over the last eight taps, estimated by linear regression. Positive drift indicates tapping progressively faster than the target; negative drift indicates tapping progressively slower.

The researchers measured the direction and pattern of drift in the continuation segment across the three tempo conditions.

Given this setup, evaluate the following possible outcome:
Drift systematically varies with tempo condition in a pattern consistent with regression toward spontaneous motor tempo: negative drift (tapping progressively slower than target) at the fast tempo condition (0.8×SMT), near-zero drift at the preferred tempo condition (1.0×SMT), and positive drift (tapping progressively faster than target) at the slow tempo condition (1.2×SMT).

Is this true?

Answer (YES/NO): NO